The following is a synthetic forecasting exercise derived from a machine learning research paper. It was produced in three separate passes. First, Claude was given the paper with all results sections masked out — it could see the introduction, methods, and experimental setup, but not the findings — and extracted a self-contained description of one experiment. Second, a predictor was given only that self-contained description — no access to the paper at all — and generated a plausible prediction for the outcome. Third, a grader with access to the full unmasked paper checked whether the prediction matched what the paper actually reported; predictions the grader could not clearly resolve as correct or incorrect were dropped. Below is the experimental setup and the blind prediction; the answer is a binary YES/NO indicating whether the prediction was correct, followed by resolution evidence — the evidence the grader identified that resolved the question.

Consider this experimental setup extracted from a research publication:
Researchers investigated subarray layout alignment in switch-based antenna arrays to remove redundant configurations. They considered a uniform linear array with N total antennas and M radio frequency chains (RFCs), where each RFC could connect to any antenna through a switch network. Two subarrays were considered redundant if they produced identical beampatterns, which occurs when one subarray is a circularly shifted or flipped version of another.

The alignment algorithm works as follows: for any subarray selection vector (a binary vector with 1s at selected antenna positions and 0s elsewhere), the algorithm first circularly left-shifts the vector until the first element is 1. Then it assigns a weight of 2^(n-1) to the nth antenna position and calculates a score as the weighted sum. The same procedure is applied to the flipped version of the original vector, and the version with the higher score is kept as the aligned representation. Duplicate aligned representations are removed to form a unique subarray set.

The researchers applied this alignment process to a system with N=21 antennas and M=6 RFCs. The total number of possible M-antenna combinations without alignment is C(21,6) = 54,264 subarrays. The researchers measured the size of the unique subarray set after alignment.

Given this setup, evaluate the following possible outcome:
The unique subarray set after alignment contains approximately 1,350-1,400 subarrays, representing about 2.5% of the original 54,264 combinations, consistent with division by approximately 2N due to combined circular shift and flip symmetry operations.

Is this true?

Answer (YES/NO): NO